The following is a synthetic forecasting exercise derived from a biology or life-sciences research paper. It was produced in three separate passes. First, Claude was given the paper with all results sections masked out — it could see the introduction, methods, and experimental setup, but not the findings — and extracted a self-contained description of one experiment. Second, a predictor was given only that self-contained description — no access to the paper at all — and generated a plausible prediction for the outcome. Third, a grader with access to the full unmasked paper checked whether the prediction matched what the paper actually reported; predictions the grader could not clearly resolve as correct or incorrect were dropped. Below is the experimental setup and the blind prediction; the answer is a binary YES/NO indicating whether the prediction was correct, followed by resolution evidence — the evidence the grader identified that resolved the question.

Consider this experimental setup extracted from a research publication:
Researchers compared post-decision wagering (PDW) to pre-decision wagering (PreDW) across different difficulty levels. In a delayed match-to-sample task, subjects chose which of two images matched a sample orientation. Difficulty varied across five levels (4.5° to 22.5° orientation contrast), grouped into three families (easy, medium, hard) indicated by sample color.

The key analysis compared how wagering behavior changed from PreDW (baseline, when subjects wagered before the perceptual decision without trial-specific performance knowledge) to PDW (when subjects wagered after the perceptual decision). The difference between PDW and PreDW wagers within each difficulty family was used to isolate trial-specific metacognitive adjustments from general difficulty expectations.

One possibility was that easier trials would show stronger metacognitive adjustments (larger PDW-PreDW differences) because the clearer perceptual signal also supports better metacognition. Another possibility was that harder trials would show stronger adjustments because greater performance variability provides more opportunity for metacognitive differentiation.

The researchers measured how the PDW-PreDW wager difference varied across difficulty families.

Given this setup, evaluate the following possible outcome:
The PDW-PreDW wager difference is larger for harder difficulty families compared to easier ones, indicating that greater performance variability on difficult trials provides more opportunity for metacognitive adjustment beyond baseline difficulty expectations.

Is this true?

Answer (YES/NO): NO